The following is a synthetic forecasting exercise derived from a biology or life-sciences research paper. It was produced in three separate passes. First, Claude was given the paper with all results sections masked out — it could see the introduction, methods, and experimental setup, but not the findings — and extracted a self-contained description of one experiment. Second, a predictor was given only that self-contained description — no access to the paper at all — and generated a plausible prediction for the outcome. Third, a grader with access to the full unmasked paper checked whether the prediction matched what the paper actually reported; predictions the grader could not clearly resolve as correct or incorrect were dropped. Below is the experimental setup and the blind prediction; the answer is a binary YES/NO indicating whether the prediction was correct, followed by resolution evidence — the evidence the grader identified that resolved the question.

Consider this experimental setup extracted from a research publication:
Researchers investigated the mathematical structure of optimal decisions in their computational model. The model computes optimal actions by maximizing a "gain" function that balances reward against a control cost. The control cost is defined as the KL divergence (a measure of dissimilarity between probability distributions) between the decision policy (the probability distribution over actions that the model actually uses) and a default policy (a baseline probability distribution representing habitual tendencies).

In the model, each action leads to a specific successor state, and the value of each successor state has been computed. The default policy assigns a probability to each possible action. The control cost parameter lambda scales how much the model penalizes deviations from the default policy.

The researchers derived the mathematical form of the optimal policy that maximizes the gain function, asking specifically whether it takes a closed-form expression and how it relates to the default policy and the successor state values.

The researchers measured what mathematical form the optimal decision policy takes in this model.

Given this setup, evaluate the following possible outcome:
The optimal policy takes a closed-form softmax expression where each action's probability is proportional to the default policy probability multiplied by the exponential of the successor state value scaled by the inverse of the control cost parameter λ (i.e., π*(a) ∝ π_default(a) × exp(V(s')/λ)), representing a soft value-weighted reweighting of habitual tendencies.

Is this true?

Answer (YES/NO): YES